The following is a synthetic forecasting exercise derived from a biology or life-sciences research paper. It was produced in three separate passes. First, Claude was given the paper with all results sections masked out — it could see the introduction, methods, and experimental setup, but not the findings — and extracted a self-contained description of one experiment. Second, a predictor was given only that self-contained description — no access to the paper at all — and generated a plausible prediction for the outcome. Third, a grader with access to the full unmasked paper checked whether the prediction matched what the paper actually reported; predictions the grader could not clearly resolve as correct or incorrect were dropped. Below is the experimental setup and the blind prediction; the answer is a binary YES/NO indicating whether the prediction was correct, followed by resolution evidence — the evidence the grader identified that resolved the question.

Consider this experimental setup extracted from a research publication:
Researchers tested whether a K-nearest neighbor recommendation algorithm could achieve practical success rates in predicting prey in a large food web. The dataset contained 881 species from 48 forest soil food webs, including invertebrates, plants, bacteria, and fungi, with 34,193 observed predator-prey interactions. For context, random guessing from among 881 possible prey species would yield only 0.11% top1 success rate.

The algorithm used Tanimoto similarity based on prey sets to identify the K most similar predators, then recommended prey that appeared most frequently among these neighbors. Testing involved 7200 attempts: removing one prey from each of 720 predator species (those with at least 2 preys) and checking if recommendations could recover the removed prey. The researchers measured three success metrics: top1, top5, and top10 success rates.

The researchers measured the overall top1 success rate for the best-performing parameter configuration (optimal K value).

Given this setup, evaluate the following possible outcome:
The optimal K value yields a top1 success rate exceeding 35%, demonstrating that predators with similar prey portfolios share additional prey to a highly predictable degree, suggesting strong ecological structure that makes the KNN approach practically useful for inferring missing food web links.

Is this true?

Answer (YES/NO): YES